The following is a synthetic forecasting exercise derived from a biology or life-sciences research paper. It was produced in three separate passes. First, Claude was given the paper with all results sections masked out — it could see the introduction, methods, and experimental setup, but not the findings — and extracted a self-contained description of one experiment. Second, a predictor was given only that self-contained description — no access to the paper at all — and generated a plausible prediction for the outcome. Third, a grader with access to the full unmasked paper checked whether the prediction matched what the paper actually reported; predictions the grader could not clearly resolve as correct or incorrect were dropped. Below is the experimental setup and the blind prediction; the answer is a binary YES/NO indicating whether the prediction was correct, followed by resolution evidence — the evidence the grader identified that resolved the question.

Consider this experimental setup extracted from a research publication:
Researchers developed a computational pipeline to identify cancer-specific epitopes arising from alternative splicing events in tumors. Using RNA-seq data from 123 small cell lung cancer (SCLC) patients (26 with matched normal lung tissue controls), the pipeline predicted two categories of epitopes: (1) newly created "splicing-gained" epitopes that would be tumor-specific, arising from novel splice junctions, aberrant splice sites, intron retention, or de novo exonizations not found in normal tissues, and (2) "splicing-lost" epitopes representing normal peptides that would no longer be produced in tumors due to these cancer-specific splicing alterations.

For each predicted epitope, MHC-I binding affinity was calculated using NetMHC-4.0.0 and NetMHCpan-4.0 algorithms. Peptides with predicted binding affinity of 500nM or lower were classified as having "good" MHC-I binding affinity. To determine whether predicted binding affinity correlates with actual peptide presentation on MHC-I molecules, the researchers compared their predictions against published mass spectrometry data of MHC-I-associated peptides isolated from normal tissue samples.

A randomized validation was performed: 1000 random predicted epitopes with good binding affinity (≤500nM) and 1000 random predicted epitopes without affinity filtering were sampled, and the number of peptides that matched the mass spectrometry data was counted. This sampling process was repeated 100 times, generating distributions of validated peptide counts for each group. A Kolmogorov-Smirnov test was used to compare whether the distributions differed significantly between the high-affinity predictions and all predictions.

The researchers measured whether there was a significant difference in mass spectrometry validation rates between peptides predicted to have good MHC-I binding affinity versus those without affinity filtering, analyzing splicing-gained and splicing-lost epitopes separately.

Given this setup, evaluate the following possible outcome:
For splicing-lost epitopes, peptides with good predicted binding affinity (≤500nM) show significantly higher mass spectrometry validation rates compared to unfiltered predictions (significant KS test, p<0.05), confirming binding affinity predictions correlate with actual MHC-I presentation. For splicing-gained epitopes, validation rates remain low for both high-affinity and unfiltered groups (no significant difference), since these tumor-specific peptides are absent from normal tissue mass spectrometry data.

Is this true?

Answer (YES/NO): YES